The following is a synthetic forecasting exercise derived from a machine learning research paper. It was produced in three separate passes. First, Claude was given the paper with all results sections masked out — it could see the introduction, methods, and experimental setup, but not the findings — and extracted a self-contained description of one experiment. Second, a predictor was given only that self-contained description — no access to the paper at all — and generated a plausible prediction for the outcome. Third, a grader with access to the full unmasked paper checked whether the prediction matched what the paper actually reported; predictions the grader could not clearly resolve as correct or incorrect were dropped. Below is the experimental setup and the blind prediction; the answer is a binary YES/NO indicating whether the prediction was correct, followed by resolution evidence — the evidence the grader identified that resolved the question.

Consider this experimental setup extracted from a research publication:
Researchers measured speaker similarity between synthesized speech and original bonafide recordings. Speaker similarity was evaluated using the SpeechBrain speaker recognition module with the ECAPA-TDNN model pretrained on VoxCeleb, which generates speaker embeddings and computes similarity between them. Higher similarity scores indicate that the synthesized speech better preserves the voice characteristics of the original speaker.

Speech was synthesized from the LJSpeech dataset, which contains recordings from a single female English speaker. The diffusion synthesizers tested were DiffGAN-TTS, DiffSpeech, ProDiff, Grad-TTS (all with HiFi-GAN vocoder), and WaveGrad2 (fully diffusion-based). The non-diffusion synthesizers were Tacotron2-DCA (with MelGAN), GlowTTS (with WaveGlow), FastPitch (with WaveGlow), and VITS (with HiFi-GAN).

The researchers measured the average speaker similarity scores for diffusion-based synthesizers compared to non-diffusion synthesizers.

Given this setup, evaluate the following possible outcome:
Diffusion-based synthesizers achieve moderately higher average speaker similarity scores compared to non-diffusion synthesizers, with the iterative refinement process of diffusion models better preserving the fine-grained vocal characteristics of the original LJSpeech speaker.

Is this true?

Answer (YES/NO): NO